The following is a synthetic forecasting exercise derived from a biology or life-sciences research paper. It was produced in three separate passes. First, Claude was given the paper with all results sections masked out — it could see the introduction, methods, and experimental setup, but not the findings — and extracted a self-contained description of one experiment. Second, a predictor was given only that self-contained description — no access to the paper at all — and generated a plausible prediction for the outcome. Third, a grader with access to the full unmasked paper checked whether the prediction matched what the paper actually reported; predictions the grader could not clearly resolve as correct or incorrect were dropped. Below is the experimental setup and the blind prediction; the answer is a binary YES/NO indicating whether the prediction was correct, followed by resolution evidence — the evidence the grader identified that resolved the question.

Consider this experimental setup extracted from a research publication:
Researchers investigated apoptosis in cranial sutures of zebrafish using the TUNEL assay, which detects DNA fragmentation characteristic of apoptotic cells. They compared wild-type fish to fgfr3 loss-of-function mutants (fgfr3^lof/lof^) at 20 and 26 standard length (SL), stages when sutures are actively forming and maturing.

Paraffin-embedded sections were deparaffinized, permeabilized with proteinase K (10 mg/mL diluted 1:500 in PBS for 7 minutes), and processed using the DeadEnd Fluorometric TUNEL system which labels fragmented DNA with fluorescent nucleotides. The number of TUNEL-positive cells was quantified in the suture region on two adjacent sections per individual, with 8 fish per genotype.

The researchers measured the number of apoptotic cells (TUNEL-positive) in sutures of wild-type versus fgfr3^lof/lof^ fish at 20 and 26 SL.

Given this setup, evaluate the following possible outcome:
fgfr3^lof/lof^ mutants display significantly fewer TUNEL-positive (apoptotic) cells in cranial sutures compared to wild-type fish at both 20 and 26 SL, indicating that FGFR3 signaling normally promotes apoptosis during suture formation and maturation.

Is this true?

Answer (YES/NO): NO